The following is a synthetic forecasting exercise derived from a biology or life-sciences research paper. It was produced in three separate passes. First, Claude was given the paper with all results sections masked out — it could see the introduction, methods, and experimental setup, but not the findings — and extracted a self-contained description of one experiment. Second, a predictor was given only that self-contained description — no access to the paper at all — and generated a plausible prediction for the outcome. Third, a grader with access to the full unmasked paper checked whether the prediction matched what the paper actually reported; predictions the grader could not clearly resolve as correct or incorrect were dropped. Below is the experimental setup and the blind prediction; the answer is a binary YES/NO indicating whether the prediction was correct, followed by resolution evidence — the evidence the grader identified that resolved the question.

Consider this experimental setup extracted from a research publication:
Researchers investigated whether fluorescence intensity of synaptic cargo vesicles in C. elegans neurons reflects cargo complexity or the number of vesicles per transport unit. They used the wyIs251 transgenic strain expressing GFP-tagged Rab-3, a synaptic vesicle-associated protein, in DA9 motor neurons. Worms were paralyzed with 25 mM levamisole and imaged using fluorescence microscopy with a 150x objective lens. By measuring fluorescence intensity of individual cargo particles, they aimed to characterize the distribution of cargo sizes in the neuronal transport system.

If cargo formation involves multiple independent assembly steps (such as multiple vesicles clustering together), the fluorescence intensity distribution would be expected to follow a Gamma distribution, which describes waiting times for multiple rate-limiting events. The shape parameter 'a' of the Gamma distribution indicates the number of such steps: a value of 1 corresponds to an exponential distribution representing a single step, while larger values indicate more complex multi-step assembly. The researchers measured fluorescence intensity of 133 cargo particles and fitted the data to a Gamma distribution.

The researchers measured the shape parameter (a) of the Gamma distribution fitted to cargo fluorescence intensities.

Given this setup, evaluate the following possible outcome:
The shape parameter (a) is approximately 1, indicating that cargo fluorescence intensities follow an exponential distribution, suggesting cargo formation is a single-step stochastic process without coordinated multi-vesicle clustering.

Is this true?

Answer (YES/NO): NO